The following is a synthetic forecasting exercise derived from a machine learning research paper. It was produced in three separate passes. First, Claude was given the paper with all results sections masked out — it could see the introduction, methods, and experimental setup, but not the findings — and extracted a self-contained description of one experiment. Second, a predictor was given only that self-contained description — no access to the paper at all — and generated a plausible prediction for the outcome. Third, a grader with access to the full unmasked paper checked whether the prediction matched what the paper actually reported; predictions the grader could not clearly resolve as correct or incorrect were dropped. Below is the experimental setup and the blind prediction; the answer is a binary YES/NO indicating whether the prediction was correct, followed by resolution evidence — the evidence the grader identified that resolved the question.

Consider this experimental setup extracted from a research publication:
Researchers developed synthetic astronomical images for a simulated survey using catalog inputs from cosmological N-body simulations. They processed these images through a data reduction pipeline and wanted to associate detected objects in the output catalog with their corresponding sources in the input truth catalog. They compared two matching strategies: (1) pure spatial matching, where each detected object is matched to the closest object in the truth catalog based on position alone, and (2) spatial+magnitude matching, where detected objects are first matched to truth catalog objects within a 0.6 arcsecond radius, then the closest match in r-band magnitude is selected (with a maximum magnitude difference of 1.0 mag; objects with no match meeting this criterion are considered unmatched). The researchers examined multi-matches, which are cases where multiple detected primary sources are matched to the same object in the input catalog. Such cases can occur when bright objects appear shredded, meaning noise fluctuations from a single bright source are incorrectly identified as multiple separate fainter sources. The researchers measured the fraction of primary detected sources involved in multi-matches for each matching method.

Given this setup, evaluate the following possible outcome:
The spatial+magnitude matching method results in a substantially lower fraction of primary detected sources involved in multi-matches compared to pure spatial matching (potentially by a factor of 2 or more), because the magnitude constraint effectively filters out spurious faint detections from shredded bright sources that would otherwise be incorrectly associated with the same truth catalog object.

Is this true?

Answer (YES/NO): YES